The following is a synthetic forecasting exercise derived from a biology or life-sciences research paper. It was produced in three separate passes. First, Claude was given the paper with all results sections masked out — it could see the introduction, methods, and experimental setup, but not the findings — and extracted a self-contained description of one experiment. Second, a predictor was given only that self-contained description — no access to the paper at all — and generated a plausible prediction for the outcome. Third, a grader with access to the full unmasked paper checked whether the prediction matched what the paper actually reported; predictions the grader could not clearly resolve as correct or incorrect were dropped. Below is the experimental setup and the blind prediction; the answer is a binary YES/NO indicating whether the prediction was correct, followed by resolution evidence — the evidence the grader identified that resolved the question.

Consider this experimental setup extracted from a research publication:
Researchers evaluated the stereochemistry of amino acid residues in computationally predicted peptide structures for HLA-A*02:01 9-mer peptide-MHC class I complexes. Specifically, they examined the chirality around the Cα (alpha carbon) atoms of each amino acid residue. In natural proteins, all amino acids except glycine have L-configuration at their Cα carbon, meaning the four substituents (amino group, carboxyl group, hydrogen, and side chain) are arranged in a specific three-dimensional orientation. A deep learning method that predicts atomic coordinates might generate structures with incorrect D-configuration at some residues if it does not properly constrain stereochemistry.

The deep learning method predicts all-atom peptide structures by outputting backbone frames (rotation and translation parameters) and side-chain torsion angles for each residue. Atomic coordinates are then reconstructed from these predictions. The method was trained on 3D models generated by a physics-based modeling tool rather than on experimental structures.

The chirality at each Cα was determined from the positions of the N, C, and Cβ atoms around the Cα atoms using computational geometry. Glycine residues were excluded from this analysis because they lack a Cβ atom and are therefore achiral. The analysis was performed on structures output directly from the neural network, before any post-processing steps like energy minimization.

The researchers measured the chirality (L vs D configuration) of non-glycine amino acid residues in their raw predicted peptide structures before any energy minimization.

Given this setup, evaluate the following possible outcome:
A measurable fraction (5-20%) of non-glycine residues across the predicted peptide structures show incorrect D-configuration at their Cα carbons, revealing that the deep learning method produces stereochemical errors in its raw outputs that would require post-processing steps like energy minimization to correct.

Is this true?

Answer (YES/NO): NO